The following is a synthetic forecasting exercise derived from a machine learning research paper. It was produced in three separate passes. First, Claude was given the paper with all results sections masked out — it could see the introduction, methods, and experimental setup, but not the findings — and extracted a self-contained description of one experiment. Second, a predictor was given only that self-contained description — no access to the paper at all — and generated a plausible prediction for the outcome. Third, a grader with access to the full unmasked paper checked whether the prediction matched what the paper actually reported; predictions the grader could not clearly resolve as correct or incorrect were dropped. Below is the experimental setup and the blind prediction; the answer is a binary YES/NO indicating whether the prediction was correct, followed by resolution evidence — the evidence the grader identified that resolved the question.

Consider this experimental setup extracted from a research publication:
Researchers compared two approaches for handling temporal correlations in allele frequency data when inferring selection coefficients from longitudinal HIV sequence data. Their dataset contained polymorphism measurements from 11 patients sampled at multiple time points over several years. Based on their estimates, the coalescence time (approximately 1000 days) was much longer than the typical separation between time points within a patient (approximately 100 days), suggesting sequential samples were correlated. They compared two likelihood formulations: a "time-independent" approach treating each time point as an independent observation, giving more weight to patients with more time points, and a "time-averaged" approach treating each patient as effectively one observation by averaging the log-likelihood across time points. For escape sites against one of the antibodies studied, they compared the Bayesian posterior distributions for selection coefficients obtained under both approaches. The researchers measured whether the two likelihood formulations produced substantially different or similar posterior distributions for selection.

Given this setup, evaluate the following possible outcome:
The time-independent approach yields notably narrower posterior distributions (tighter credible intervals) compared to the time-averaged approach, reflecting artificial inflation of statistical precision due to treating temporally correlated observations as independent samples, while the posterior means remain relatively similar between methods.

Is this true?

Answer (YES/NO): NO